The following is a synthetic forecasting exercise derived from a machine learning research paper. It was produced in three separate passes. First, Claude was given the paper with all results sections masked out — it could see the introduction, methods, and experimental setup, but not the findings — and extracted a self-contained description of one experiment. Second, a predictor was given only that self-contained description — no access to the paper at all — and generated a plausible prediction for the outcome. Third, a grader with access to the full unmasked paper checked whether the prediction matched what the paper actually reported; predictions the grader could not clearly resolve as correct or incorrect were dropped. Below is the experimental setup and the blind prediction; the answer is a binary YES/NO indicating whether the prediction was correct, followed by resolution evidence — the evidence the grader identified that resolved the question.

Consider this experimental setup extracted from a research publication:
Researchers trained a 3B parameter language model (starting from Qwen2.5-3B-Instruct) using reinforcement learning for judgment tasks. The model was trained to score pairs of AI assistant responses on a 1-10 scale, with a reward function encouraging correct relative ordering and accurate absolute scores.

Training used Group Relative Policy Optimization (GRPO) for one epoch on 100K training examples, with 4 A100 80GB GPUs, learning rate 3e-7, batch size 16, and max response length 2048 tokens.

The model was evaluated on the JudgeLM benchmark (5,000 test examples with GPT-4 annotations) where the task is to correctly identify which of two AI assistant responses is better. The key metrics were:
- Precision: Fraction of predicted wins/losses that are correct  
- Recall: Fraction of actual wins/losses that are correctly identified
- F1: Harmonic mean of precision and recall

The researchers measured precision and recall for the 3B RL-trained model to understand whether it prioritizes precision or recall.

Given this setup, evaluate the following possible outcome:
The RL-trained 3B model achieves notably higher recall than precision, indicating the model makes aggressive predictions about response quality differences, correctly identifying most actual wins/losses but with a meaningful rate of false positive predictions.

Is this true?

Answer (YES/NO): NO